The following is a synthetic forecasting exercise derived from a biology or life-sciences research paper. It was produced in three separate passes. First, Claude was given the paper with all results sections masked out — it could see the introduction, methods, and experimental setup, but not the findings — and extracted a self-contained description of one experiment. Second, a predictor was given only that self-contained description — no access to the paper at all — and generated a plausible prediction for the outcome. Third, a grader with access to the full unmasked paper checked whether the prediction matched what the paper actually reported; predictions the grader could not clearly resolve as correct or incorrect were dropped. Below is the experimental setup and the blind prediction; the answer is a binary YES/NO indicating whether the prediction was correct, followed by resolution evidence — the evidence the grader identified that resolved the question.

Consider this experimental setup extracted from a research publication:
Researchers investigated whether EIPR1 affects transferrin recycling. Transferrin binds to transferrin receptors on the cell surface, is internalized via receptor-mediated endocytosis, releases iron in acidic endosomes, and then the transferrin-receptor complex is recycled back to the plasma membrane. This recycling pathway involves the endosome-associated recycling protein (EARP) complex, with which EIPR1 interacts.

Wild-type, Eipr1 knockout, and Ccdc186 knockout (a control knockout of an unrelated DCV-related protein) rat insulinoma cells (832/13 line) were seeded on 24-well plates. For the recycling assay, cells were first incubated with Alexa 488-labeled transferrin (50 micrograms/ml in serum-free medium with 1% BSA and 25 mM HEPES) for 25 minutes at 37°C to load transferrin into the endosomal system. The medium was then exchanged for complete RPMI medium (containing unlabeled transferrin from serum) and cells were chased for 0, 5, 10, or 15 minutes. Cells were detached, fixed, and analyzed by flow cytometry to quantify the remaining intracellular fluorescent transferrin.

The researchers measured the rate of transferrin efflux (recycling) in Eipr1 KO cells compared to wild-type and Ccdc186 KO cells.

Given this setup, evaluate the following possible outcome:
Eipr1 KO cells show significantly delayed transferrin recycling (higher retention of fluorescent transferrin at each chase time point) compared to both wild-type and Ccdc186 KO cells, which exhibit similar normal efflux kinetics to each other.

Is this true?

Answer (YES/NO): NO